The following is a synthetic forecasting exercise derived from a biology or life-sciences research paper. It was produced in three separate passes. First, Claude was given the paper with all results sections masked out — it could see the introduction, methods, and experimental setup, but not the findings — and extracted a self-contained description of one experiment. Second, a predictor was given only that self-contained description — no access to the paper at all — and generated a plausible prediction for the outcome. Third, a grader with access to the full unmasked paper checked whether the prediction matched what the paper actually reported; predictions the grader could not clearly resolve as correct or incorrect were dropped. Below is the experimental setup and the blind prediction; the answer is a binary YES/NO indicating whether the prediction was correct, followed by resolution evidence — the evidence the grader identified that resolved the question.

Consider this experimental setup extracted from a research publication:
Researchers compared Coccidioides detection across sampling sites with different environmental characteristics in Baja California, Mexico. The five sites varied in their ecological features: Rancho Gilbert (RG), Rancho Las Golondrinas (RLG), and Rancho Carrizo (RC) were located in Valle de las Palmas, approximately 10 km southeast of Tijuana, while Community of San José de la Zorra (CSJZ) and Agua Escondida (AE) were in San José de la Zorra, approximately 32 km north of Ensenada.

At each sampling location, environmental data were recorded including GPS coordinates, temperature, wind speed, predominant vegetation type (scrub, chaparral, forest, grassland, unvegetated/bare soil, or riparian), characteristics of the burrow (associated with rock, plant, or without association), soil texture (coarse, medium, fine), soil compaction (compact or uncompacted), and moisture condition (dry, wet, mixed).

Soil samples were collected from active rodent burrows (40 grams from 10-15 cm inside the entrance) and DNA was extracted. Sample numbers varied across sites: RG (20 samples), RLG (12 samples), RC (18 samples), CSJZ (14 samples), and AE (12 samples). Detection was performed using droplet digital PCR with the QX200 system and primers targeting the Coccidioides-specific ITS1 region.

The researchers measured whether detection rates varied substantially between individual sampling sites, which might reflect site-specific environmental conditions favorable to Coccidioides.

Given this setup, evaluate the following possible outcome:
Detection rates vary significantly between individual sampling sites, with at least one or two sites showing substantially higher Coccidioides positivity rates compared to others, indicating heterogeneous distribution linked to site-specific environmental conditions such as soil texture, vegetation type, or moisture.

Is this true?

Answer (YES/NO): YES